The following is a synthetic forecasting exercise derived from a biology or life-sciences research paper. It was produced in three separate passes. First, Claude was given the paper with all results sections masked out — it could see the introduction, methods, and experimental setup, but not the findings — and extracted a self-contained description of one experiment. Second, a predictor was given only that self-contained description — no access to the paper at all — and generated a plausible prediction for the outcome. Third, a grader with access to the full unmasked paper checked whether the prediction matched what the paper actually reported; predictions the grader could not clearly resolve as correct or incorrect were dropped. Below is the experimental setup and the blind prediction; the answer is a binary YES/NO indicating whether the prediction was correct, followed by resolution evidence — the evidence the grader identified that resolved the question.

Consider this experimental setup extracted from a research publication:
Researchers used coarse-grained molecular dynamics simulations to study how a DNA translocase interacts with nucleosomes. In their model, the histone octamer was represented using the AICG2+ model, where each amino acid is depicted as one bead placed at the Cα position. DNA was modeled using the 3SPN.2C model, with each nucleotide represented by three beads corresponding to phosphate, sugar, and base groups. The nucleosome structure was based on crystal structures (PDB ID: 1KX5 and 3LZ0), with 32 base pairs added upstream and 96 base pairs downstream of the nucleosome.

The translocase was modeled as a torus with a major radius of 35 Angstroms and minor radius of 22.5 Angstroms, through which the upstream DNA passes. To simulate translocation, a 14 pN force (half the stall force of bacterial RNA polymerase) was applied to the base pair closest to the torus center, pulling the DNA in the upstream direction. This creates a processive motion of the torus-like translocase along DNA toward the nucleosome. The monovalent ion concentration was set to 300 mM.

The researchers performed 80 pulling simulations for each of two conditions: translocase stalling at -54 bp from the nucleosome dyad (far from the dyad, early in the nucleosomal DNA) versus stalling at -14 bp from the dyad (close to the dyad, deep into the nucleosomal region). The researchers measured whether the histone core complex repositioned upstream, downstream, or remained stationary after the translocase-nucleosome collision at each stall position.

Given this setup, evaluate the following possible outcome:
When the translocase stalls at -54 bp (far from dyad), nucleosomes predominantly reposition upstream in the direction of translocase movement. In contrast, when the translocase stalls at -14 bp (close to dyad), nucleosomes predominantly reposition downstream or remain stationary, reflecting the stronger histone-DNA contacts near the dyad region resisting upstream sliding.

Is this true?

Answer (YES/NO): NO